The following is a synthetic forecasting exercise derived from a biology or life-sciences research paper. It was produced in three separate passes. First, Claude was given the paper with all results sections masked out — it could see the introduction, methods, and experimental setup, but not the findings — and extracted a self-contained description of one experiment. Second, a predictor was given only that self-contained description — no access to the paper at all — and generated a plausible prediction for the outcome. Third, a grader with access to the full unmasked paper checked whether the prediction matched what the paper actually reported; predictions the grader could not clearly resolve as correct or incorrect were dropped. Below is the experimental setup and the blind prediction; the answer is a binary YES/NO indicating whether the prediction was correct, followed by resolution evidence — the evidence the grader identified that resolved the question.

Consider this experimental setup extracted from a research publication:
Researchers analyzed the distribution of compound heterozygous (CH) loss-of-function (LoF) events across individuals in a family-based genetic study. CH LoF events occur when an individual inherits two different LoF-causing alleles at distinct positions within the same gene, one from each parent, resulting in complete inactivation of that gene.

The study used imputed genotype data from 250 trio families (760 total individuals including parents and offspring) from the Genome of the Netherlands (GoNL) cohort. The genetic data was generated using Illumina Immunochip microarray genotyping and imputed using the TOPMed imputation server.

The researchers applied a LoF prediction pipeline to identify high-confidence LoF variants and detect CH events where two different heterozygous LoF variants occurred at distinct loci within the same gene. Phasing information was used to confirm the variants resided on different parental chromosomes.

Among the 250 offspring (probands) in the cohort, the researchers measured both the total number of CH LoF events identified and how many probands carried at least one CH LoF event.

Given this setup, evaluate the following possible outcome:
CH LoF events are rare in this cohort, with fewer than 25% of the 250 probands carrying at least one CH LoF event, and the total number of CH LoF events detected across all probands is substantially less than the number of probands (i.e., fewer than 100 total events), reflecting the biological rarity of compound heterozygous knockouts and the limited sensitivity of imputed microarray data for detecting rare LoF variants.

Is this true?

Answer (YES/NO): NO